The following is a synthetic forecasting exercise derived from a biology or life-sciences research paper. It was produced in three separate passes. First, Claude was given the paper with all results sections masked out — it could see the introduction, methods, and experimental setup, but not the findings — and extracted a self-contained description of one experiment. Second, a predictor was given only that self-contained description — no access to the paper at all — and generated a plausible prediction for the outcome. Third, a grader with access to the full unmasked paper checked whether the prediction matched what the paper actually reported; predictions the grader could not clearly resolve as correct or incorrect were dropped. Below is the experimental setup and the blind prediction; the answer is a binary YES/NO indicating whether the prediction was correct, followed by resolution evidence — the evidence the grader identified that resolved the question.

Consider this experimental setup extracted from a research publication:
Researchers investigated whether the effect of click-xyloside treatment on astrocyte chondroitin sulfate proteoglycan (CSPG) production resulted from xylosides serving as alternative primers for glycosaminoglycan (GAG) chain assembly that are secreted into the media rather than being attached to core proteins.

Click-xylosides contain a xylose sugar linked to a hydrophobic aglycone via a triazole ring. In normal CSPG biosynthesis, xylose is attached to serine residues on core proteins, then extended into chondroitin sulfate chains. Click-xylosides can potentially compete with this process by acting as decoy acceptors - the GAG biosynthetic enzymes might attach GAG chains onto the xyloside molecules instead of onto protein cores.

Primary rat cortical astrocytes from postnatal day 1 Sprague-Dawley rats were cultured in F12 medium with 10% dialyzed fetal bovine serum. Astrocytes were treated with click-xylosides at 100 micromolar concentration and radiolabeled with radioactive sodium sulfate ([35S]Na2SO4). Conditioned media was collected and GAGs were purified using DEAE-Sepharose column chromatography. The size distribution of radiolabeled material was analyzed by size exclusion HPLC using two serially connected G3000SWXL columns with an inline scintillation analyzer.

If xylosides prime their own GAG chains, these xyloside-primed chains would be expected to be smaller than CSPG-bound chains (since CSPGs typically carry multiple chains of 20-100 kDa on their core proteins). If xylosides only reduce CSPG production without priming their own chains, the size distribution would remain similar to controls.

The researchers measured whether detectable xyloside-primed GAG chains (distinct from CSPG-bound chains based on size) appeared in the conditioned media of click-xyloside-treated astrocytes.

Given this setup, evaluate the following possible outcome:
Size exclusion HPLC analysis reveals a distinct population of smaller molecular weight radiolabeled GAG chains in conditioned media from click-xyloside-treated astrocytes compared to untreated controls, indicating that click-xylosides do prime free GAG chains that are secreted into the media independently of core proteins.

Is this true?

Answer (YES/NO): YES